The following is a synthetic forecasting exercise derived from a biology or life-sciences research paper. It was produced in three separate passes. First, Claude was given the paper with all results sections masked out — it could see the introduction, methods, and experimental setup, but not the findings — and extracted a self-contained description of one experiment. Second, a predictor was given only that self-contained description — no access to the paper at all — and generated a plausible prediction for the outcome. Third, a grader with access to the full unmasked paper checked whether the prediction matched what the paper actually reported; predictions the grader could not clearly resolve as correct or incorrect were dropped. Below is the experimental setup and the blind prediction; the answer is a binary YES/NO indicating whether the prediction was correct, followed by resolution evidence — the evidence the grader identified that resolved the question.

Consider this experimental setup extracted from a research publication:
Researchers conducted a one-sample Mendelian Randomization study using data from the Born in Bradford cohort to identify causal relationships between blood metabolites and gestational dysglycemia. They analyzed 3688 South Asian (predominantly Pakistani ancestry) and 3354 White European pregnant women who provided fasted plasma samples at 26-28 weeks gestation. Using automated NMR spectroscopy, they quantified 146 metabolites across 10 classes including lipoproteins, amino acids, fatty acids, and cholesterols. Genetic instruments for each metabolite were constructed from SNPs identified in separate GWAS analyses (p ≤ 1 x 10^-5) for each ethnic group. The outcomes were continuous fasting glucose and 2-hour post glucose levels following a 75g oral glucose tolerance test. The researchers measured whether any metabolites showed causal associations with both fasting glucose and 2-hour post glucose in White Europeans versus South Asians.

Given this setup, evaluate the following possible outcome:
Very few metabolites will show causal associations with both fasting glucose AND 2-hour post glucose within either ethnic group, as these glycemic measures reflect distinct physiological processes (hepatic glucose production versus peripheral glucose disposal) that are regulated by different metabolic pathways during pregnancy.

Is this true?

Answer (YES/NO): YES